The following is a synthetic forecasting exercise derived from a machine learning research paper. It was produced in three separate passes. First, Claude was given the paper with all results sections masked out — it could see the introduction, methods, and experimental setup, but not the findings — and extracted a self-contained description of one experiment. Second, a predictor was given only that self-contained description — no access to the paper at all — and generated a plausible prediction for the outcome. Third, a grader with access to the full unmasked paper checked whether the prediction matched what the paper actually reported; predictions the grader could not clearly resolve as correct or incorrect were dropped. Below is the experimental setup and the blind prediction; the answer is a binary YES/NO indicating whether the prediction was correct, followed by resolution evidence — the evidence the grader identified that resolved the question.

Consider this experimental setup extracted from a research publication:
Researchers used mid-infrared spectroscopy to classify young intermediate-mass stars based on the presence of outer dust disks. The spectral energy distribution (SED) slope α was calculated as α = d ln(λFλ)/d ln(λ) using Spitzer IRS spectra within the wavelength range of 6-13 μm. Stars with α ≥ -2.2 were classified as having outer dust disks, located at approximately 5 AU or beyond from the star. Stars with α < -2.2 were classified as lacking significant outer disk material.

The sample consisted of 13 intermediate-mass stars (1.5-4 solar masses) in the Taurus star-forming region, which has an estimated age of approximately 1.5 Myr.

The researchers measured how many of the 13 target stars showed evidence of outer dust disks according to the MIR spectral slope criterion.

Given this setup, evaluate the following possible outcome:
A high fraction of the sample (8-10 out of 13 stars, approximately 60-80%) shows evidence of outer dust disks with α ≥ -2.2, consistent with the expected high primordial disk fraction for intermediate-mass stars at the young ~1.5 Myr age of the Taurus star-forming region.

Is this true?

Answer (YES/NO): YES